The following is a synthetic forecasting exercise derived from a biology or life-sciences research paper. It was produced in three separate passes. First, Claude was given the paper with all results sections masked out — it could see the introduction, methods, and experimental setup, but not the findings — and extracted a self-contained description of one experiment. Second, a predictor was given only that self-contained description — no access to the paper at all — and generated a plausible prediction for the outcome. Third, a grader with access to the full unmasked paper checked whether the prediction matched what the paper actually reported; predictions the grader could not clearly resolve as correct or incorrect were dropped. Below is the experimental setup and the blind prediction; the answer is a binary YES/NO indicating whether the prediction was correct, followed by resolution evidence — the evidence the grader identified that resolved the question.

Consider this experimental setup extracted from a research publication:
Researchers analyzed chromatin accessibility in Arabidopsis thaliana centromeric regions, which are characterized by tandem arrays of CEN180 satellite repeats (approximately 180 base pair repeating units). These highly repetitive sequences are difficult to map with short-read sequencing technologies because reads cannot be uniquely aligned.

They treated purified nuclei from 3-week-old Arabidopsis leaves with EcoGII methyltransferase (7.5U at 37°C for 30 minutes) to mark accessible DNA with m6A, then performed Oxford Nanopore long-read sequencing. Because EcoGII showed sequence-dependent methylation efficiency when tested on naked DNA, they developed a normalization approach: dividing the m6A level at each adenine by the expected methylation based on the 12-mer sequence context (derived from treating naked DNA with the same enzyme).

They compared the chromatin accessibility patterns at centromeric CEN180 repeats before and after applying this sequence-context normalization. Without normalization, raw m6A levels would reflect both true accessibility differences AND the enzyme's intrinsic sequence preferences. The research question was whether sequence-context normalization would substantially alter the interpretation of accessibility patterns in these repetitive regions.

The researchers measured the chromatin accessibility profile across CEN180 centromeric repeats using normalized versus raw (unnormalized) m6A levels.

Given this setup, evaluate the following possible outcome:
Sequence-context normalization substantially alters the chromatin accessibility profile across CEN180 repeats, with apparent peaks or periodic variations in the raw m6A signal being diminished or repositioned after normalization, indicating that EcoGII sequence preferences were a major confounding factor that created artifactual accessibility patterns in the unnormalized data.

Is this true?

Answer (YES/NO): YES